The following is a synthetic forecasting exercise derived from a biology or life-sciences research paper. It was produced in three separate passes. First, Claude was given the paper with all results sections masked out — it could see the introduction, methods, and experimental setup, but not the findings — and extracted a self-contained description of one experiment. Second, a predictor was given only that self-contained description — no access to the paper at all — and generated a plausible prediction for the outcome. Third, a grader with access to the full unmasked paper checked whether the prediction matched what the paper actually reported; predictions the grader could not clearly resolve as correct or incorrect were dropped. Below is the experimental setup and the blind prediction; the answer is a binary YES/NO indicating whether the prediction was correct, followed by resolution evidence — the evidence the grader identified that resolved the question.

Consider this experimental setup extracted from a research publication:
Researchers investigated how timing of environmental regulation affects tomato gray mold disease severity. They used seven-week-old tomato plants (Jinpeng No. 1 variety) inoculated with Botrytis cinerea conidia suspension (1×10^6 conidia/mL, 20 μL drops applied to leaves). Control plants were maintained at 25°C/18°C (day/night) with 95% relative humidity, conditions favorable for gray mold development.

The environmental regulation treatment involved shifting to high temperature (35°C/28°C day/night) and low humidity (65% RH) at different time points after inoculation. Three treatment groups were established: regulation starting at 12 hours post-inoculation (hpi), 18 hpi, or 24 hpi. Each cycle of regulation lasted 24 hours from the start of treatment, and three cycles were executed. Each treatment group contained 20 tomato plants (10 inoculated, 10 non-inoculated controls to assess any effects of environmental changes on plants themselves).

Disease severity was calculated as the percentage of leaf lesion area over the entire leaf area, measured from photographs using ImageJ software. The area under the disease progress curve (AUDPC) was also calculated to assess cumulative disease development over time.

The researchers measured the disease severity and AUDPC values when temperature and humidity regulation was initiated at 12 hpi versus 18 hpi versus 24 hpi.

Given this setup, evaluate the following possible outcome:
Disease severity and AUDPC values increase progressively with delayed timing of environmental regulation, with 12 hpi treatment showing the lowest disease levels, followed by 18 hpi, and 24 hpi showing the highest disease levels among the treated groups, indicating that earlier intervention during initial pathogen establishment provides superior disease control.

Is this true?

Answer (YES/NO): NO